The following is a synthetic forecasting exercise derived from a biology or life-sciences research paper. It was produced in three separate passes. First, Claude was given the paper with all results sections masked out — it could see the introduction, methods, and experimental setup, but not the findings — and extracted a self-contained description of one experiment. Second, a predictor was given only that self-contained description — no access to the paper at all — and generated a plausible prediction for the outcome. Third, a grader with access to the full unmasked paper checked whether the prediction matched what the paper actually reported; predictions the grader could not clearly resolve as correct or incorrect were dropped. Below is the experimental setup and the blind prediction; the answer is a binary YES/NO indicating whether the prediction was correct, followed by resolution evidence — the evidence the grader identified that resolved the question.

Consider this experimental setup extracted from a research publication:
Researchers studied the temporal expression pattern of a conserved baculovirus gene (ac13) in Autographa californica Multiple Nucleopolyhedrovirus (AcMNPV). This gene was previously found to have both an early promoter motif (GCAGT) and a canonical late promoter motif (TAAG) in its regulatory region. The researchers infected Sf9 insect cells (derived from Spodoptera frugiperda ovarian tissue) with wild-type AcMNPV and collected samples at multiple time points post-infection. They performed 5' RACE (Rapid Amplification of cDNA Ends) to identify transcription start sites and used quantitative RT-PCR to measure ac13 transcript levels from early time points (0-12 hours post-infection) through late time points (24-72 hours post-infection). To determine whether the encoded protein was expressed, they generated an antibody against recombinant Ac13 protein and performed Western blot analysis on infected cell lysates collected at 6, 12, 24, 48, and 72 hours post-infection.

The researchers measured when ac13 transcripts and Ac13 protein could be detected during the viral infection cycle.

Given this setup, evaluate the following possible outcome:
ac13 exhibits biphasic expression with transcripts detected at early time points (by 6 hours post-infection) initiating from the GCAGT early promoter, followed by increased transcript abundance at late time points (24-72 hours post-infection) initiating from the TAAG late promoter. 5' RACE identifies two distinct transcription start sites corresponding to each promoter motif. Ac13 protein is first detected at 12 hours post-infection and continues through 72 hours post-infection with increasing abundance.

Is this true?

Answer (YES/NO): NO